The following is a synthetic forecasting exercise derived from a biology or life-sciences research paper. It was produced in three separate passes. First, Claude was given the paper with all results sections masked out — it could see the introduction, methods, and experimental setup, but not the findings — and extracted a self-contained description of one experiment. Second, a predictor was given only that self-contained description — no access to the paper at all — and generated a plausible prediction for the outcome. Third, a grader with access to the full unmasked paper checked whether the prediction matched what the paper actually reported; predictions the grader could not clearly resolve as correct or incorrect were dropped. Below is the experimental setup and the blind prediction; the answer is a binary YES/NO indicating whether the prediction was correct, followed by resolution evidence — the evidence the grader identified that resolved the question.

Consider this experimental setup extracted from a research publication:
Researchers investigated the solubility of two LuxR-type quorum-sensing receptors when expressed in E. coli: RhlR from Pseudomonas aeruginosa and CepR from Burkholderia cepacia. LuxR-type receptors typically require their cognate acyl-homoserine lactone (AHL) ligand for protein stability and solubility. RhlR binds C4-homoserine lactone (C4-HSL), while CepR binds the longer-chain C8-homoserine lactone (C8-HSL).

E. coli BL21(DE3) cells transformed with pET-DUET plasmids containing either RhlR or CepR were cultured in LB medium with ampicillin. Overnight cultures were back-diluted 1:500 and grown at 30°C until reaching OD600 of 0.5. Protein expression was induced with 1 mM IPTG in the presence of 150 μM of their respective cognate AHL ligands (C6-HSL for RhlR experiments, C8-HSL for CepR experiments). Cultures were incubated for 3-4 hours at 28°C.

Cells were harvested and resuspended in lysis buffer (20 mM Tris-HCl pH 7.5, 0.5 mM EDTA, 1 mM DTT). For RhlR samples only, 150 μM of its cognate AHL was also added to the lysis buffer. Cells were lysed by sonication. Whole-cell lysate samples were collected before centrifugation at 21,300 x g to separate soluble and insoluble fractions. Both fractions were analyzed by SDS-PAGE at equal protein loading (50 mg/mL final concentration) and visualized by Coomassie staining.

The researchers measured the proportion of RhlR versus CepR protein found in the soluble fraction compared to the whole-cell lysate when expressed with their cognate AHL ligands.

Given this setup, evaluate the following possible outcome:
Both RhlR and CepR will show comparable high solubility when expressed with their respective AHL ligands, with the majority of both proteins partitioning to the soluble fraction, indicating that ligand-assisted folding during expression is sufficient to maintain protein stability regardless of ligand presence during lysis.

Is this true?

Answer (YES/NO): NO